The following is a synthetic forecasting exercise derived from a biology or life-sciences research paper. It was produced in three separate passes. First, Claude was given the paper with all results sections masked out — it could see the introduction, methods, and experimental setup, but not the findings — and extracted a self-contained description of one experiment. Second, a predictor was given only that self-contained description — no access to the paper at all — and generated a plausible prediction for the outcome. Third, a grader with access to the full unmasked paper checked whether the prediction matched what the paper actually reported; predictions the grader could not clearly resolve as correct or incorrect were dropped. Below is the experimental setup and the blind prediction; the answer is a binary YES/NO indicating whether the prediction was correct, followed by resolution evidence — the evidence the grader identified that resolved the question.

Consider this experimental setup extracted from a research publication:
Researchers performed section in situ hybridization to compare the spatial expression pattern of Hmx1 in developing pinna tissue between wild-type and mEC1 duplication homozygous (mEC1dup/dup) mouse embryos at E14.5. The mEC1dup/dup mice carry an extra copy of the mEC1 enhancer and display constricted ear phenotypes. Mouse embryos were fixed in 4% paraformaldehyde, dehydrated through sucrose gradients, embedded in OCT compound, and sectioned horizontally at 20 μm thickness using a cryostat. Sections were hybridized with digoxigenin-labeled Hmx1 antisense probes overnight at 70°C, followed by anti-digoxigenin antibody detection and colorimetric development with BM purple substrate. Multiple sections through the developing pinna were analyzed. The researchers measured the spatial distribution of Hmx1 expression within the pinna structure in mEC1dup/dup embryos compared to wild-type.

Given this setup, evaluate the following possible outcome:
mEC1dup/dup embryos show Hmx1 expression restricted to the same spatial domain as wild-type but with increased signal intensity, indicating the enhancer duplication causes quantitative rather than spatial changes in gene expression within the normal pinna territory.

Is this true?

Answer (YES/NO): NO